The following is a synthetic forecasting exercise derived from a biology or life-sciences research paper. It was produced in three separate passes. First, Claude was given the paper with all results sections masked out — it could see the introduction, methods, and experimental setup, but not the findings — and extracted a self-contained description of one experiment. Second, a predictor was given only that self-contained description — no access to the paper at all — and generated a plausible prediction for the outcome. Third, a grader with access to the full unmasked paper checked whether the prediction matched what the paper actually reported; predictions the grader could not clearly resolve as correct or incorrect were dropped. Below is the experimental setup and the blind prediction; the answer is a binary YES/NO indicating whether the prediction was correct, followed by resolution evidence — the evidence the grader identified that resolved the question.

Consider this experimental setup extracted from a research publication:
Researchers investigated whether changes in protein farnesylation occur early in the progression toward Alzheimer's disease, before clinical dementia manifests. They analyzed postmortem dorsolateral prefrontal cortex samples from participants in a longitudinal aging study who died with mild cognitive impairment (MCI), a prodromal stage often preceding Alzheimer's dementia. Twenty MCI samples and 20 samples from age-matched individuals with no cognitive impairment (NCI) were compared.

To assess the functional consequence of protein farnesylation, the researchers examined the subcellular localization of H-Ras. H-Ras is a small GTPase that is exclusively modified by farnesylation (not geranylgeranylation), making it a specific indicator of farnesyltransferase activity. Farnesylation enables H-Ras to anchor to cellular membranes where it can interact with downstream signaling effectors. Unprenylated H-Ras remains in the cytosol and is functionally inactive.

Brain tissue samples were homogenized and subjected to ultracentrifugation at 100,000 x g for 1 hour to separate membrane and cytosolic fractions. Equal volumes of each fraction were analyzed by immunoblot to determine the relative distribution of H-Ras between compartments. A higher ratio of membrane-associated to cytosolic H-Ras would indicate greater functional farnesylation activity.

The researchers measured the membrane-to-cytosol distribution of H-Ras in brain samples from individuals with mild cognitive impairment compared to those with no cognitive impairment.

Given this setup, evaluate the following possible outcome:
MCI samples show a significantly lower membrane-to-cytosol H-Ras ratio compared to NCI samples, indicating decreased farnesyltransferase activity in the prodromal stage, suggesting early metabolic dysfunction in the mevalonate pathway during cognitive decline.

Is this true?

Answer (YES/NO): NO